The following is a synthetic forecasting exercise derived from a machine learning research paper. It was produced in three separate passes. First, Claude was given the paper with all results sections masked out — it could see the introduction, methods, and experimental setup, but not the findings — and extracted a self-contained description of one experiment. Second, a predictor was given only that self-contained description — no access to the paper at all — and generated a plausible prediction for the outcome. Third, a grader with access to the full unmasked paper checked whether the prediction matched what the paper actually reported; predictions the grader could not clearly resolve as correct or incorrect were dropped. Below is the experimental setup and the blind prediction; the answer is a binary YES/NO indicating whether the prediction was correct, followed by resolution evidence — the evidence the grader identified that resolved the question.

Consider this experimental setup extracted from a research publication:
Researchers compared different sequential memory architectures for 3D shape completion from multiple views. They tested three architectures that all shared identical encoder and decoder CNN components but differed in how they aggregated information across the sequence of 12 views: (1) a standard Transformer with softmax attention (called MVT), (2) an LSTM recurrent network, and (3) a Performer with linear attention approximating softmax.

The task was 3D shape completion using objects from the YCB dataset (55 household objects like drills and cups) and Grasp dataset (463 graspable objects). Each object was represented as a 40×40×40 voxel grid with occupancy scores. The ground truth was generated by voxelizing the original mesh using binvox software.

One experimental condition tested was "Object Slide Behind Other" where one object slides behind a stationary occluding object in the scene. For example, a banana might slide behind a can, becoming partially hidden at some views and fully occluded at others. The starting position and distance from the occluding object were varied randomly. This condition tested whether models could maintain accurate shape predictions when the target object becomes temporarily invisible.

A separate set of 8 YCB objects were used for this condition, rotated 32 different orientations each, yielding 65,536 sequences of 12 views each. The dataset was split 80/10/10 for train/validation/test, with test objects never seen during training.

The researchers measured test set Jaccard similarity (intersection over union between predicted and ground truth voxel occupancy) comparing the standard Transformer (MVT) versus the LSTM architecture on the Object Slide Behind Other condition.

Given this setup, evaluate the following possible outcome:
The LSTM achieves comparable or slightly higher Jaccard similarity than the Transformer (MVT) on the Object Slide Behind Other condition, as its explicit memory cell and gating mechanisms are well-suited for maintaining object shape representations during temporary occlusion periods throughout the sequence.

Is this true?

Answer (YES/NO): YES